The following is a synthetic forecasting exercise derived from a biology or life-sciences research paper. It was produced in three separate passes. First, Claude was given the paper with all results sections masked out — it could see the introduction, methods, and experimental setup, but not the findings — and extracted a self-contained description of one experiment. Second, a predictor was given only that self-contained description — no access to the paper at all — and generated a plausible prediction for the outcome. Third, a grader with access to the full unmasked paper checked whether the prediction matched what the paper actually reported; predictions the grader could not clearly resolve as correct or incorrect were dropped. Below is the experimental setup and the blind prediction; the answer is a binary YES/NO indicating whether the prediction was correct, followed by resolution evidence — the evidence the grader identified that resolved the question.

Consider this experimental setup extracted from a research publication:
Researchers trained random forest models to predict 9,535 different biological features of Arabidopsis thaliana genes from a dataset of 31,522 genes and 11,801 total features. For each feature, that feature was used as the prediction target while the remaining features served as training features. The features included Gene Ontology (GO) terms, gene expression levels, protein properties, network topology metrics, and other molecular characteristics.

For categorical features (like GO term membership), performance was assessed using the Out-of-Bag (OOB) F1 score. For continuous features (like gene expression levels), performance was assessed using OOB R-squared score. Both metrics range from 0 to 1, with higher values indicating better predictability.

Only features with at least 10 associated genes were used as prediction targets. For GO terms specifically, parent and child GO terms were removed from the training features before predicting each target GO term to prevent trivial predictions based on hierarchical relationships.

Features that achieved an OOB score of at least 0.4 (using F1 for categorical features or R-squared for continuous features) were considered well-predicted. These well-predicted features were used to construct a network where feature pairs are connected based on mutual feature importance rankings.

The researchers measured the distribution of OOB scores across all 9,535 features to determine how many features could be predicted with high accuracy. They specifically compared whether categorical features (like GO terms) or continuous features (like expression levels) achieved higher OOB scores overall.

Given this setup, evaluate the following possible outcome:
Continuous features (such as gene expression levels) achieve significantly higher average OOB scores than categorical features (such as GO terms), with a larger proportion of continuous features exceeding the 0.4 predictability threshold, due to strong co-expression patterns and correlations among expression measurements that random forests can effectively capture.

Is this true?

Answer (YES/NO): NO